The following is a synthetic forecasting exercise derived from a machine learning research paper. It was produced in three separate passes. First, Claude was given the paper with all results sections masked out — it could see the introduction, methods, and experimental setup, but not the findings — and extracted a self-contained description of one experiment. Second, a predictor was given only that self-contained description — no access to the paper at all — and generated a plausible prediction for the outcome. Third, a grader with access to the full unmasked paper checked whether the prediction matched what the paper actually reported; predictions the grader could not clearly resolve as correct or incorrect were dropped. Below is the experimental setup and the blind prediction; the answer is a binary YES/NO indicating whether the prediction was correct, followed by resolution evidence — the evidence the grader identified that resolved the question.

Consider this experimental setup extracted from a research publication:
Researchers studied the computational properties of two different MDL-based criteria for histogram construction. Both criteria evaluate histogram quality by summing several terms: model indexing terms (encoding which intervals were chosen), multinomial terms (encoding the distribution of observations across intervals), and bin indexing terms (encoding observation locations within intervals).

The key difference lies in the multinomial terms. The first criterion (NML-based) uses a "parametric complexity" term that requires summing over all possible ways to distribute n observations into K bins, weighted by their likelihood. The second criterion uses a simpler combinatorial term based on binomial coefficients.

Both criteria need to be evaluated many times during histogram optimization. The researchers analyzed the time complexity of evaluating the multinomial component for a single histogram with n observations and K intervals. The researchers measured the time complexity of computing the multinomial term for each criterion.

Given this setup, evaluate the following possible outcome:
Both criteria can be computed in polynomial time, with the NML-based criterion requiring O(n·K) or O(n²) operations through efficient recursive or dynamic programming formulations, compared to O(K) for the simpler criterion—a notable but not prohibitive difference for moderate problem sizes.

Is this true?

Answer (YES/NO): NO